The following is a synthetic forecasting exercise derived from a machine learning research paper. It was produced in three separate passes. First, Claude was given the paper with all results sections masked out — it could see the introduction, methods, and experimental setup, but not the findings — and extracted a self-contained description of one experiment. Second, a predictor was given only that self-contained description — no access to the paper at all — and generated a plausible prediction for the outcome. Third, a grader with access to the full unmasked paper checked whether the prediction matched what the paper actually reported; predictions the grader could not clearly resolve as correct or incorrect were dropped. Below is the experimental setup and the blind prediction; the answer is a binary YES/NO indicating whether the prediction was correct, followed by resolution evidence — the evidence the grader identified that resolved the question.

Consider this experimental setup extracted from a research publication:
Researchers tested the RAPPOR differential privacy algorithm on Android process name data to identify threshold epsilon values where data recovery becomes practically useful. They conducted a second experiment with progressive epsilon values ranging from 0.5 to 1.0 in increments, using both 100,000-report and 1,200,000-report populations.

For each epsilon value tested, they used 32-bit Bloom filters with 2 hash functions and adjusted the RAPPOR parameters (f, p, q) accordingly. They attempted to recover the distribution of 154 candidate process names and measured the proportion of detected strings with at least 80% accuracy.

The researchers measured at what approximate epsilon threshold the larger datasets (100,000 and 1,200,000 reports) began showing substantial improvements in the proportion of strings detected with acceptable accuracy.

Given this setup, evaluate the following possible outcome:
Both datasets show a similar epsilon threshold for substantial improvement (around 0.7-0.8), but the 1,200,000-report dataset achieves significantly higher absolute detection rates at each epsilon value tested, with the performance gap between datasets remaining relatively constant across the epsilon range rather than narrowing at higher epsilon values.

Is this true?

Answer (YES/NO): NO